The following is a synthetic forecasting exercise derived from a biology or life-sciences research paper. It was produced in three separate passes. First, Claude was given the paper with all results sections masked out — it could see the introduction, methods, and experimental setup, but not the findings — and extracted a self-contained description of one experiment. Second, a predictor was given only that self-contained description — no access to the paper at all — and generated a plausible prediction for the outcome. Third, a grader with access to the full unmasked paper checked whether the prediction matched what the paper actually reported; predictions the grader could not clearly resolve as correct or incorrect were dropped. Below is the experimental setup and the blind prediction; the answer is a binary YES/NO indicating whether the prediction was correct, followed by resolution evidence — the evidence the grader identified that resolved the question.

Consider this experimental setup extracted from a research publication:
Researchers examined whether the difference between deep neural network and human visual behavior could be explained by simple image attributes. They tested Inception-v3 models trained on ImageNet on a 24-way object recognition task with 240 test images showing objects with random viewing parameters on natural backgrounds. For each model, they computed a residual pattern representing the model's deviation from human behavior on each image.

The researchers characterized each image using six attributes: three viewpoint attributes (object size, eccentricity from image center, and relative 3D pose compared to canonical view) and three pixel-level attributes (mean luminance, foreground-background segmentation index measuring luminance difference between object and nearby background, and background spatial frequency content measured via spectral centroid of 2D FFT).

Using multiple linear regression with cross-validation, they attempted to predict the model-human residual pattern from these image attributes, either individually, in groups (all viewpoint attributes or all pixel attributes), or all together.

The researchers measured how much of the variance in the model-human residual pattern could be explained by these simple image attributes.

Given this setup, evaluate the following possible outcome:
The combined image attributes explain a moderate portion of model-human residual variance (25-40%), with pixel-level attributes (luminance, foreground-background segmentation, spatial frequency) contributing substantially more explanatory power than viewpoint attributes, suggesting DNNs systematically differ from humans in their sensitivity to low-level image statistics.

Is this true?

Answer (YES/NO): NO